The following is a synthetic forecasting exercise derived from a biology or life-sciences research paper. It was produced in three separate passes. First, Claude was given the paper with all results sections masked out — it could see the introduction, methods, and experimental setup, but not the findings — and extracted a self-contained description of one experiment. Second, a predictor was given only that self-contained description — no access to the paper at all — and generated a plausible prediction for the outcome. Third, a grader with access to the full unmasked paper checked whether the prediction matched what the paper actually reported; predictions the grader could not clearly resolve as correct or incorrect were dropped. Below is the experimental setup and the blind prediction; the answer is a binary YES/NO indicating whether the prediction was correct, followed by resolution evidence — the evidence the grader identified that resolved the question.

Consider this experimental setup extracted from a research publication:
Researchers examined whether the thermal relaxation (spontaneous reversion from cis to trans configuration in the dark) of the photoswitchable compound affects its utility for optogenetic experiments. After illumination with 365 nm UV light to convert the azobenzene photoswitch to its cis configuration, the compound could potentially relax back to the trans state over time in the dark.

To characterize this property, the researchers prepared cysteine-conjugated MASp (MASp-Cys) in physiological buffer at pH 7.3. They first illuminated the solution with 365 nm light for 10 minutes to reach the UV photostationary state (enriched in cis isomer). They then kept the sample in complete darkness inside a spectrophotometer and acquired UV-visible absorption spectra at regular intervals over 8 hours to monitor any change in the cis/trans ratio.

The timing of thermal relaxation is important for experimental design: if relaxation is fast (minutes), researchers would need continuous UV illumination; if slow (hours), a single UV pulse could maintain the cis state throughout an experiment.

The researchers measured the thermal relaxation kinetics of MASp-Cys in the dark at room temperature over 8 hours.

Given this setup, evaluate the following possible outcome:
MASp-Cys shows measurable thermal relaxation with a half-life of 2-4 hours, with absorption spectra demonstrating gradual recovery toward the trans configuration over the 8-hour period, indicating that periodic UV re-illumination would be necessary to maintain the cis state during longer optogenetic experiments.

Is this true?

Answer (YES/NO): NO